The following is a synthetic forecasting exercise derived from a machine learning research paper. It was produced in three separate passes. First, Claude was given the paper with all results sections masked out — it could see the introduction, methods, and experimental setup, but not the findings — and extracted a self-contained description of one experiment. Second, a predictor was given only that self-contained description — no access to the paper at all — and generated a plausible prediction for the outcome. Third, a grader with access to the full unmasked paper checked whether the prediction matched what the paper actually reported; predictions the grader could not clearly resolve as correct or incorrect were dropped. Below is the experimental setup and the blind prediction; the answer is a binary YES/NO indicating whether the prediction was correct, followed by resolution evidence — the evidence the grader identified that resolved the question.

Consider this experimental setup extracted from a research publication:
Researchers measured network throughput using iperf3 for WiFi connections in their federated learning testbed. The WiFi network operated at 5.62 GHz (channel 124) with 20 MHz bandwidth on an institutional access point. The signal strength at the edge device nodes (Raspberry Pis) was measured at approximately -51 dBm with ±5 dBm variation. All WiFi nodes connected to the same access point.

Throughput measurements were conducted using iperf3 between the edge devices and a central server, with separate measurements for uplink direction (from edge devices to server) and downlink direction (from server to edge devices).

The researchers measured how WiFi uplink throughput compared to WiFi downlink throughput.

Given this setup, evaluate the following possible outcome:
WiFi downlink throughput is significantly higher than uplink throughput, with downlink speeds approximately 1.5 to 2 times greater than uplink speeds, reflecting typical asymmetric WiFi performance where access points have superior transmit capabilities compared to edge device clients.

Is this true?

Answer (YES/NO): NO